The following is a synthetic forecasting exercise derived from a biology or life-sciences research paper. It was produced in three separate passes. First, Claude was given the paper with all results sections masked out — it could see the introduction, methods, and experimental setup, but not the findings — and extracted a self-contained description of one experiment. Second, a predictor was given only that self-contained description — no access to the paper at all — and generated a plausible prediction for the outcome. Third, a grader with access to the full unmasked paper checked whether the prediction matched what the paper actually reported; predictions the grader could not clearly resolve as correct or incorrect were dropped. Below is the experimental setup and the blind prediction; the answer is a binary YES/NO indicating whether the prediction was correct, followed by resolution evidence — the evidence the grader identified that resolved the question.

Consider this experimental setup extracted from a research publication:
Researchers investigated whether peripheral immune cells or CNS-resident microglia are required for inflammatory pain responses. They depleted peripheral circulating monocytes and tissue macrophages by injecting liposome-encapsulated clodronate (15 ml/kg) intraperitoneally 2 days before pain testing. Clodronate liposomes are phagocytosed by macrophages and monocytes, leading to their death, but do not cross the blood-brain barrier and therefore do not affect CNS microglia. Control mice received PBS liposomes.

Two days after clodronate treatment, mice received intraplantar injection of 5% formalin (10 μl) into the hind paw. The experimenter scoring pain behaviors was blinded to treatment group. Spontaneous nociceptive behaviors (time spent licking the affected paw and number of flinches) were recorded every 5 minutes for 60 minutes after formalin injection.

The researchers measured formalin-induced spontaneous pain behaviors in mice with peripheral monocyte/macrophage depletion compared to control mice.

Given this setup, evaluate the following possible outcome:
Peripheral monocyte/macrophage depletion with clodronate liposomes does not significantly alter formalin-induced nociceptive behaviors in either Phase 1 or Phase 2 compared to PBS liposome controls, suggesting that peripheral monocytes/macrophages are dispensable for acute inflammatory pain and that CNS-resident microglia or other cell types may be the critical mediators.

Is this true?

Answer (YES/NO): NO